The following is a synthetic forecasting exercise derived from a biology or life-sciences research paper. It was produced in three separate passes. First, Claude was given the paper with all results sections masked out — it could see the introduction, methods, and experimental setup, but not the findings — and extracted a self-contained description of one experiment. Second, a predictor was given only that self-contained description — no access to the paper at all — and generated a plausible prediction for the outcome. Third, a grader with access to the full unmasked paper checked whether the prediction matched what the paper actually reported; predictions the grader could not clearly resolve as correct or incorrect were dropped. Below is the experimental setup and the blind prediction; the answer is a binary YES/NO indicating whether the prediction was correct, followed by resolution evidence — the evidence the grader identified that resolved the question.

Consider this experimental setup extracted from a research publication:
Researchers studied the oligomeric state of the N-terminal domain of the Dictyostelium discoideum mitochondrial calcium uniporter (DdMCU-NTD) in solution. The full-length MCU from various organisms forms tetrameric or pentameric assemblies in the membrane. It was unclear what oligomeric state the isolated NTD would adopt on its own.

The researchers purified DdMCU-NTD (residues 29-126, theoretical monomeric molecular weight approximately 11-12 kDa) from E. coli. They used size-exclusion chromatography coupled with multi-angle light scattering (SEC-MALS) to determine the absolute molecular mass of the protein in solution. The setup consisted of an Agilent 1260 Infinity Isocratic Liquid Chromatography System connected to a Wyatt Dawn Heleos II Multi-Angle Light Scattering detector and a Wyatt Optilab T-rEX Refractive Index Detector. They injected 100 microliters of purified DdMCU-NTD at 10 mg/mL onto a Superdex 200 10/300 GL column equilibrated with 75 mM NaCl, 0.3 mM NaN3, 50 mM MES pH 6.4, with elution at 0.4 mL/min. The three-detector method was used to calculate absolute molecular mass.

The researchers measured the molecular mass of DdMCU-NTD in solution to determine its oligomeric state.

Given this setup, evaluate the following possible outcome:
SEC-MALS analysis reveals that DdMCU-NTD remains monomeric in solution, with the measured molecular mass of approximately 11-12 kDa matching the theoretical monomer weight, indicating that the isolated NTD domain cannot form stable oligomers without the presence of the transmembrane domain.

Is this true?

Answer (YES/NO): NO